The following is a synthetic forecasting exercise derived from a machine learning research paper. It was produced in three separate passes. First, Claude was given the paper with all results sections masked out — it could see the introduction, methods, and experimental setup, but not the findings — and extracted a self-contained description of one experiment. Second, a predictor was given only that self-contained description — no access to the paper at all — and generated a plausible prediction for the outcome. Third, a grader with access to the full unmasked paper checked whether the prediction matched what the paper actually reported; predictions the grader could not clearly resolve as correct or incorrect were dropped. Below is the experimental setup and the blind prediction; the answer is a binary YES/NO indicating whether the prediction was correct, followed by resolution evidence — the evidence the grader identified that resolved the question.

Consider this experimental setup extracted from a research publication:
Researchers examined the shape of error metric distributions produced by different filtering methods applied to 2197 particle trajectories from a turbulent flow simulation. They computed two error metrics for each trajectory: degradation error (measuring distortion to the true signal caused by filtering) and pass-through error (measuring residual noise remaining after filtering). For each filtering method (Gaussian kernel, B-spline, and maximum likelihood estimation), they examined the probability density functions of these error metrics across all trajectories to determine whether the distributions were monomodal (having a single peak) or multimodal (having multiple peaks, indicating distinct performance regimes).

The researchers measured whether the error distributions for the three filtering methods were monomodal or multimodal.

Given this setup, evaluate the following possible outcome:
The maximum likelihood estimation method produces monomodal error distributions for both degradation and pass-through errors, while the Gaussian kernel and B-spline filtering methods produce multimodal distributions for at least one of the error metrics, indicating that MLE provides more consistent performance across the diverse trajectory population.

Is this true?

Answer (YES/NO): NO